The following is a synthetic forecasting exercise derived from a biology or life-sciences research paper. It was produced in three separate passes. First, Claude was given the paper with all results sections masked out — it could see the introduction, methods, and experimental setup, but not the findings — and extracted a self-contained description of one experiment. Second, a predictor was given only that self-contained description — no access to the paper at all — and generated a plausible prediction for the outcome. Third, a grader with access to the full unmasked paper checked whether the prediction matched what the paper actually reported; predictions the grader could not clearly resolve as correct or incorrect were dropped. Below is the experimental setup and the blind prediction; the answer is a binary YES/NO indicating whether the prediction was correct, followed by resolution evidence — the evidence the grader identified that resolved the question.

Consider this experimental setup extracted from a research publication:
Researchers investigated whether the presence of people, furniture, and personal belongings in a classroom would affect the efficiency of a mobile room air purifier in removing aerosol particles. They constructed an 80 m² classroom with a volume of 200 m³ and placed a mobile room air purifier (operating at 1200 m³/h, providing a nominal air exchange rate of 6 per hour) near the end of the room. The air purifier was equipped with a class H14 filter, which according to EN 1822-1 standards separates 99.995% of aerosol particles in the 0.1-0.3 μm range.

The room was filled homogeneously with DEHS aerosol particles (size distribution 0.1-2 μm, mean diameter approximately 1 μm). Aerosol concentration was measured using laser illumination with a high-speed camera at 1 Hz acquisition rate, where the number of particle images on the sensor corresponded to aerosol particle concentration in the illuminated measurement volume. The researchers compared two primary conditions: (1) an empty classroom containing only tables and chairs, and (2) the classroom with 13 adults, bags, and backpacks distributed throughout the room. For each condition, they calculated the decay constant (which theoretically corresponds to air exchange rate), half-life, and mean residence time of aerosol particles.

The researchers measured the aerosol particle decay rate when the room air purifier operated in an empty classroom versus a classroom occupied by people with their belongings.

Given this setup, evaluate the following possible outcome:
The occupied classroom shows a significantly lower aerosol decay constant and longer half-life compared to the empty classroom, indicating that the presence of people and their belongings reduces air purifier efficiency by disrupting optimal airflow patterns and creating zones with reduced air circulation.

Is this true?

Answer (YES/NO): NO